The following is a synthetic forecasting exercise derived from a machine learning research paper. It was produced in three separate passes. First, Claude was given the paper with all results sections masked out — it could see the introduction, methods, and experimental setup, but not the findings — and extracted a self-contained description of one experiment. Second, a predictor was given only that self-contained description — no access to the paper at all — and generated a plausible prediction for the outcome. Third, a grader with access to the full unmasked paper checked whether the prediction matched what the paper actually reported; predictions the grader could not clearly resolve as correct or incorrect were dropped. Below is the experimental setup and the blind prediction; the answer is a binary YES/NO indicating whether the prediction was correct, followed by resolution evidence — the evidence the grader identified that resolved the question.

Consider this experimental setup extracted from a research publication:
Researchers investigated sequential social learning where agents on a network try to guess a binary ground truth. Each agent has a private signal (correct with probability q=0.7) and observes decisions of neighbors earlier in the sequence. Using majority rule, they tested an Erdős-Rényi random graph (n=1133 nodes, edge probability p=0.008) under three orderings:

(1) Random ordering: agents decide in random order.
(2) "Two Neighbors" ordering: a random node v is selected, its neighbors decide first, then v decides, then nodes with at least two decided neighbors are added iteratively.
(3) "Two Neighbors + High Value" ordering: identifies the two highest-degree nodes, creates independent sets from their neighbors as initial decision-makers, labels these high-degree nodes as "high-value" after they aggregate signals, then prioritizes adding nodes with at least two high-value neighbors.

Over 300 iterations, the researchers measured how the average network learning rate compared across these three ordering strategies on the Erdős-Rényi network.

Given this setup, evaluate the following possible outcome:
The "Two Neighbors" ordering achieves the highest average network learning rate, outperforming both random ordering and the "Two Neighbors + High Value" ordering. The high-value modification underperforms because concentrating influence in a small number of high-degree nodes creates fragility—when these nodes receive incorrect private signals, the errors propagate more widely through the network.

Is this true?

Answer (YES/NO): NO